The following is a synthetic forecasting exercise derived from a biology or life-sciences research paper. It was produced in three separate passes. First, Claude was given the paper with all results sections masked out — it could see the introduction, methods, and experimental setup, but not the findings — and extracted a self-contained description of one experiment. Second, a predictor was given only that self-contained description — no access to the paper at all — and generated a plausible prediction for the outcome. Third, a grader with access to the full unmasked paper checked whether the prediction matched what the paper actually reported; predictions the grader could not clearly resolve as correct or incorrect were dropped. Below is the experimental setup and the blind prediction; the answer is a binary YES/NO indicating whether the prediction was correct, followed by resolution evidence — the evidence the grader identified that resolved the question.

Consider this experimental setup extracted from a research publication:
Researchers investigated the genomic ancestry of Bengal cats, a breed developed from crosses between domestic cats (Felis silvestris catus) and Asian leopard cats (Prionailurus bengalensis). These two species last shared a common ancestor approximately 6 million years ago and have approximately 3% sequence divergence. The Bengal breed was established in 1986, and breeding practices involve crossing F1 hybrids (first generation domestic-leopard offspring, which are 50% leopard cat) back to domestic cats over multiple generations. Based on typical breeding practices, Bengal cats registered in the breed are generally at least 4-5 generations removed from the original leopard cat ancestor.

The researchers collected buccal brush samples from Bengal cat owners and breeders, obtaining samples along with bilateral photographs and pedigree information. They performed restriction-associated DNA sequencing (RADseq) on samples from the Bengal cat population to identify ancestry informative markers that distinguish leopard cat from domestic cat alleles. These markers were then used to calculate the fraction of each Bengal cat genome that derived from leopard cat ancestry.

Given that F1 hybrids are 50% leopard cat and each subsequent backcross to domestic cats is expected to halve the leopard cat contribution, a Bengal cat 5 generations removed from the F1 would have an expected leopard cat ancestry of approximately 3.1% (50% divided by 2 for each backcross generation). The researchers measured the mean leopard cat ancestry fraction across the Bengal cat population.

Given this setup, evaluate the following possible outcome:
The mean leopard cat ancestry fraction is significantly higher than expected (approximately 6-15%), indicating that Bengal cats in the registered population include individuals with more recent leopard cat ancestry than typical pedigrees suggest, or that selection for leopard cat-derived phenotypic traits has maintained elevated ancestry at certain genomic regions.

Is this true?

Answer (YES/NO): NO